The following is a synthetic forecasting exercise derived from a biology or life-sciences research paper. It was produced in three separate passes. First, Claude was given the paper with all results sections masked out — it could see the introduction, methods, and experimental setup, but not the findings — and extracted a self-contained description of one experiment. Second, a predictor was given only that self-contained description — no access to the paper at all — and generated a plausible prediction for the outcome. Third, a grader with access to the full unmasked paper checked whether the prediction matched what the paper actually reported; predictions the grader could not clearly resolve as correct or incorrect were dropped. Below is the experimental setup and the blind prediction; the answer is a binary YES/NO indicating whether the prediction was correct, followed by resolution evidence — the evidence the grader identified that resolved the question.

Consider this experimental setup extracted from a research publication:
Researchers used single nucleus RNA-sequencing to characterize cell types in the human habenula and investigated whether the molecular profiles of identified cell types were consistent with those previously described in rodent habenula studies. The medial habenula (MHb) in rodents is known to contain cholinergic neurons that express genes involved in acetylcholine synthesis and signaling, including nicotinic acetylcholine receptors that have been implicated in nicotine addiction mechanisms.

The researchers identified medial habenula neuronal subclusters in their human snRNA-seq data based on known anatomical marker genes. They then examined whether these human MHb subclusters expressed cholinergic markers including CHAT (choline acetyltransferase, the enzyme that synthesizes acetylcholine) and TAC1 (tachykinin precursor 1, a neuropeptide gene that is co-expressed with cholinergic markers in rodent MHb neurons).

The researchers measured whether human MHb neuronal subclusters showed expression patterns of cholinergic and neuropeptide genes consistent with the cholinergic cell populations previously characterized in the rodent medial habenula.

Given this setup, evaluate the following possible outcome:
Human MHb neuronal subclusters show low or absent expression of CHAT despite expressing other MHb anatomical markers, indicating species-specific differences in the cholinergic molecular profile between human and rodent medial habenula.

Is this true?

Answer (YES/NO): NO